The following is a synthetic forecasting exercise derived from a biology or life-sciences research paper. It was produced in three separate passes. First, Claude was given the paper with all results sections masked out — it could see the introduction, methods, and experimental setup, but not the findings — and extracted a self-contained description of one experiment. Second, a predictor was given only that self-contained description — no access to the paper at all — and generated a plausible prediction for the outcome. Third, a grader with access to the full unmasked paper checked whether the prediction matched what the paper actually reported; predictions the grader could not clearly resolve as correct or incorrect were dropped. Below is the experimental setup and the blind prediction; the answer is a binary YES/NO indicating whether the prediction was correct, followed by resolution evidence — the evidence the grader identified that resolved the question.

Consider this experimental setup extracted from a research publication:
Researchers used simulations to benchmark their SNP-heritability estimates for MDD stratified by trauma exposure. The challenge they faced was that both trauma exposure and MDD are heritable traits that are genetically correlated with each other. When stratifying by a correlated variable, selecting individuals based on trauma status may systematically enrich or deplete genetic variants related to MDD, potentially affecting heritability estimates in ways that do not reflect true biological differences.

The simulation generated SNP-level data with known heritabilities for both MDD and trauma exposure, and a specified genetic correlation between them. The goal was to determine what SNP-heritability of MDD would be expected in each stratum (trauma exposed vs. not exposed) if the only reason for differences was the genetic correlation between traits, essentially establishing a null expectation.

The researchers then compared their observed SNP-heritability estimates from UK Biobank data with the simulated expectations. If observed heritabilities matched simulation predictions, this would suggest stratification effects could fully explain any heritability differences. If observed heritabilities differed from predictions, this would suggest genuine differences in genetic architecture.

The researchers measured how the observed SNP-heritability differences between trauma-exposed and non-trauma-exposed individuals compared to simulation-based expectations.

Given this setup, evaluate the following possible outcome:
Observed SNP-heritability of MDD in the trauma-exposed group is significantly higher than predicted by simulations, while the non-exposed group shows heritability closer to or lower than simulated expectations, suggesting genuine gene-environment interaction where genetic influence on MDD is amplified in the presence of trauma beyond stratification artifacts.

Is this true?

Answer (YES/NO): YES